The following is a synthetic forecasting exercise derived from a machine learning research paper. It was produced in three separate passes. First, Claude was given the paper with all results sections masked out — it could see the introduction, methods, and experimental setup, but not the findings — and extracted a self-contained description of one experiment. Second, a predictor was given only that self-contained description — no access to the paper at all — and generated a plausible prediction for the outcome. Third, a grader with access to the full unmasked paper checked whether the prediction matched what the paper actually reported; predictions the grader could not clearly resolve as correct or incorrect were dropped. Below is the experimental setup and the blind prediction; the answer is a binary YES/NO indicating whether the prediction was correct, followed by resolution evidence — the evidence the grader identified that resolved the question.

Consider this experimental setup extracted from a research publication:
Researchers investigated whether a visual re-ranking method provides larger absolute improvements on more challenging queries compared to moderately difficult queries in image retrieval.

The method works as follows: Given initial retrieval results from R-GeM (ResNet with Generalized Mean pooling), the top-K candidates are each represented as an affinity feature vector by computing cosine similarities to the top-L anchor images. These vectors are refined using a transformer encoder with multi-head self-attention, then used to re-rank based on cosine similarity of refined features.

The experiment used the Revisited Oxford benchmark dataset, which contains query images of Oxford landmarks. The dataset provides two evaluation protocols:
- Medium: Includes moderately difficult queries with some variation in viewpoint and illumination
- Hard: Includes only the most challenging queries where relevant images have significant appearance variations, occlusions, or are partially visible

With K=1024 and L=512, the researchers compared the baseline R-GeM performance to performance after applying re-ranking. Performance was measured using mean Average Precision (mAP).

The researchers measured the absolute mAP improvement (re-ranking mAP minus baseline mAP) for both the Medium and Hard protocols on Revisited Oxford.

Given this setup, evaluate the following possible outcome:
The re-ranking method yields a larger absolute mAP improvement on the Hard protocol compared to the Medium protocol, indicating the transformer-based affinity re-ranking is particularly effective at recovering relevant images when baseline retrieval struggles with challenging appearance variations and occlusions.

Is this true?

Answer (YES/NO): YES